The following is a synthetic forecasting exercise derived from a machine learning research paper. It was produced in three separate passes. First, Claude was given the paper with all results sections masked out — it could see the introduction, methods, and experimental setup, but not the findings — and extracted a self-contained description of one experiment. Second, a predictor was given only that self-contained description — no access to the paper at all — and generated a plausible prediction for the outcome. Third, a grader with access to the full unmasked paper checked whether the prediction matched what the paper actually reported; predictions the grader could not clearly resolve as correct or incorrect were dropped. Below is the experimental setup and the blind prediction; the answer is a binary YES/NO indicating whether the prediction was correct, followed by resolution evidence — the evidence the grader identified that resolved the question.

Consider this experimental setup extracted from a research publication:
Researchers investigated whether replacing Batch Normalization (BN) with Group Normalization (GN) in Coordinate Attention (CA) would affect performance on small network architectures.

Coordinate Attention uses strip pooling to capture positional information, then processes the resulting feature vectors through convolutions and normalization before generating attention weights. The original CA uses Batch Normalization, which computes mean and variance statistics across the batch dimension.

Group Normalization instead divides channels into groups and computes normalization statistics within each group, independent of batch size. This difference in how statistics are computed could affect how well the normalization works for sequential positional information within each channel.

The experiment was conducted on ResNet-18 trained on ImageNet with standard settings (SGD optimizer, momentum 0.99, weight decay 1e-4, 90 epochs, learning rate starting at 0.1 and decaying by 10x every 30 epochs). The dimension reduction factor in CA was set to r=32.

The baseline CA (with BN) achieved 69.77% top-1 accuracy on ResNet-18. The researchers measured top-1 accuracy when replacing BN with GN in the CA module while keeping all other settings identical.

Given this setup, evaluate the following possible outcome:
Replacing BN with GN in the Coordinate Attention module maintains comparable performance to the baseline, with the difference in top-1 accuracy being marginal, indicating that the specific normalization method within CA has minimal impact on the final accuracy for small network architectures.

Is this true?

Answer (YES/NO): NO